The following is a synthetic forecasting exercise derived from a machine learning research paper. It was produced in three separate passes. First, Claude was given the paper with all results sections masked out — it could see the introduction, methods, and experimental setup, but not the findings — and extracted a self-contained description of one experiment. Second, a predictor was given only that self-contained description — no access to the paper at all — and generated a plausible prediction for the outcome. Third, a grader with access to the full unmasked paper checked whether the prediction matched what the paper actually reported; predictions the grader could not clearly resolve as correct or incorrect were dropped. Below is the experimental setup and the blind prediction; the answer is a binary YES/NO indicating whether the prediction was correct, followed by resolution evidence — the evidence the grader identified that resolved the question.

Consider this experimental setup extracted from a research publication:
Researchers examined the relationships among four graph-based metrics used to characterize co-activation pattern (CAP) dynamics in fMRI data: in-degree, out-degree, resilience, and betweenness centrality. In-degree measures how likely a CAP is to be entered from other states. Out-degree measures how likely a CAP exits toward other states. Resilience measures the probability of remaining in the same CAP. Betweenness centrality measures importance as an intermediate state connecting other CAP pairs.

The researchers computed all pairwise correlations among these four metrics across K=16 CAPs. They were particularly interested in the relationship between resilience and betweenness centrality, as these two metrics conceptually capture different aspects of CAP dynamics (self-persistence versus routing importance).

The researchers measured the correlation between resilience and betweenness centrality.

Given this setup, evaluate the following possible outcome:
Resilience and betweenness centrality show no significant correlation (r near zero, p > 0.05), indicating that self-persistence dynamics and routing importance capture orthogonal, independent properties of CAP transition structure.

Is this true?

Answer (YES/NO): NO